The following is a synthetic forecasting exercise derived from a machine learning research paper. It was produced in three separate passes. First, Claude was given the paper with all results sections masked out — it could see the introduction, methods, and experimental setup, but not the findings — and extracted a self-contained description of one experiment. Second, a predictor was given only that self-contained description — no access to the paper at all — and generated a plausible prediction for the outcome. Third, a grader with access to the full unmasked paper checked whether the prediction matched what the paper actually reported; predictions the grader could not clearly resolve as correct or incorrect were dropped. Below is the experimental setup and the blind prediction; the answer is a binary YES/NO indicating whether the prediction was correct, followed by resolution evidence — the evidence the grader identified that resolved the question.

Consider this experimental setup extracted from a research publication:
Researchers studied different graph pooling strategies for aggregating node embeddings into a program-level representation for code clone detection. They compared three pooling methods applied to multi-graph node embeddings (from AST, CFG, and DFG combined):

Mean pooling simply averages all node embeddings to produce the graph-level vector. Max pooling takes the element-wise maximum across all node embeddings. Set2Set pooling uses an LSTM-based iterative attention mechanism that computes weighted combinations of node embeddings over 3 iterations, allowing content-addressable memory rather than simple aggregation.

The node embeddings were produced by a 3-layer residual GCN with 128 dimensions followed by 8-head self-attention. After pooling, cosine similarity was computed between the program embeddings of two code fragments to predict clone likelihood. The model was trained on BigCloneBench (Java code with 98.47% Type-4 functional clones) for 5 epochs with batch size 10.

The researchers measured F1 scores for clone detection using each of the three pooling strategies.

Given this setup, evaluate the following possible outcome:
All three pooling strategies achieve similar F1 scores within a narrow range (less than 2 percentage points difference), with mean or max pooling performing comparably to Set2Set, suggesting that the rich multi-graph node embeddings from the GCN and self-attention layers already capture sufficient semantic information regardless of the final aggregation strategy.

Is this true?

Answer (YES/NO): NO